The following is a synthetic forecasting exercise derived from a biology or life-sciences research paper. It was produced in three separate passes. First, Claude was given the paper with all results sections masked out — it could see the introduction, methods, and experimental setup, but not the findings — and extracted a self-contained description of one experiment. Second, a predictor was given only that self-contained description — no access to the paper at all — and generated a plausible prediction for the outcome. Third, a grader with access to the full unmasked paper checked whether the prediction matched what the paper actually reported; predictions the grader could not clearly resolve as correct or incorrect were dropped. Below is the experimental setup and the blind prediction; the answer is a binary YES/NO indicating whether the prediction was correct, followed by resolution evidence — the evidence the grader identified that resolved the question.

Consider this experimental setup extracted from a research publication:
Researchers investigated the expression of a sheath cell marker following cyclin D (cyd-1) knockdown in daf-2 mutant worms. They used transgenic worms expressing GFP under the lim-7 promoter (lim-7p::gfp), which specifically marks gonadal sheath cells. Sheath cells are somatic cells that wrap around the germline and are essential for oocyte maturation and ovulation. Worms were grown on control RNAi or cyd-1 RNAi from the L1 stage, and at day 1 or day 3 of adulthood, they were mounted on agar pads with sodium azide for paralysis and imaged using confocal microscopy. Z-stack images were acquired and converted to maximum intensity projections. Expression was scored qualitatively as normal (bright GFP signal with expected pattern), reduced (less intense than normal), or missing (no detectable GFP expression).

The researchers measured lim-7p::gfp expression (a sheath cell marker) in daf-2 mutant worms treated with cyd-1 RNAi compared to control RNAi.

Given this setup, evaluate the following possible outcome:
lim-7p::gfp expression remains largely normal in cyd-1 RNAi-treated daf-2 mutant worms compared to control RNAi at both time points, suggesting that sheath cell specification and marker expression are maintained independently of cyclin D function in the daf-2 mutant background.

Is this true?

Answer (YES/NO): NO